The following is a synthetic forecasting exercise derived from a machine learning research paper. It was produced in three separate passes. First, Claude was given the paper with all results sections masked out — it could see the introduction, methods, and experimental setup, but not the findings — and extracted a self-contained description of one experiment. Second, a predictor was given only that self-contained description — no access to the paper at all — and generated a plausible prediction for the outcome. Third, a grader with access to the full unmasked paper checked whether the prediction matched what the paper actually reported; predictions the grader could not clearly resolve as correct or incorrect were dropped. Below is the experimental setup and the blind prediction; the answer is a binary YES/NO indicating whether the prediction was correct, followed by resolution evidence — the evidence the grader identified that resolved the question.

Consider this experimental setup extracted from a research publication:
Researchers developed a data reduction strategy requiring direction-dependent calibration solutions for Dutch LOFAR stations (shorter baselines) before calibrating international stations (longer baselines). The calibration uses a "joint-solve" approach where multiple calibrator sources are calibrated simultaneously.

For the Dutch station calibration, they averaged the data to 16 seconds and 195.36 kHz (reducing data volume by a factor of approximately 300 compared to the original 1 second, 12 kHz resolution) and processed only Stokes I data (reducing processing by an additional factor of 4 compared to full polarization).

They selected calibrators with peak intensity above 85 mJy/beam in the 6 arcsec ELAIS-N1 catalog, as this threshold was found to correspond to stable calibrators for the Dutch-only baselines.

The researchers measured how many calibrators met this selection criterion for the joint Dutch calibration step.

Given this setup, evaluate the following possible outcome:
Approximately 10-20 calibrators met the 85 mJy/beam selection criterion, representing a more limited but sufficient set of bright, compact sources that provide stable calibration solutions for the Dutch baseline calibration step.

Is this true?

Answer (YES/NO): YES